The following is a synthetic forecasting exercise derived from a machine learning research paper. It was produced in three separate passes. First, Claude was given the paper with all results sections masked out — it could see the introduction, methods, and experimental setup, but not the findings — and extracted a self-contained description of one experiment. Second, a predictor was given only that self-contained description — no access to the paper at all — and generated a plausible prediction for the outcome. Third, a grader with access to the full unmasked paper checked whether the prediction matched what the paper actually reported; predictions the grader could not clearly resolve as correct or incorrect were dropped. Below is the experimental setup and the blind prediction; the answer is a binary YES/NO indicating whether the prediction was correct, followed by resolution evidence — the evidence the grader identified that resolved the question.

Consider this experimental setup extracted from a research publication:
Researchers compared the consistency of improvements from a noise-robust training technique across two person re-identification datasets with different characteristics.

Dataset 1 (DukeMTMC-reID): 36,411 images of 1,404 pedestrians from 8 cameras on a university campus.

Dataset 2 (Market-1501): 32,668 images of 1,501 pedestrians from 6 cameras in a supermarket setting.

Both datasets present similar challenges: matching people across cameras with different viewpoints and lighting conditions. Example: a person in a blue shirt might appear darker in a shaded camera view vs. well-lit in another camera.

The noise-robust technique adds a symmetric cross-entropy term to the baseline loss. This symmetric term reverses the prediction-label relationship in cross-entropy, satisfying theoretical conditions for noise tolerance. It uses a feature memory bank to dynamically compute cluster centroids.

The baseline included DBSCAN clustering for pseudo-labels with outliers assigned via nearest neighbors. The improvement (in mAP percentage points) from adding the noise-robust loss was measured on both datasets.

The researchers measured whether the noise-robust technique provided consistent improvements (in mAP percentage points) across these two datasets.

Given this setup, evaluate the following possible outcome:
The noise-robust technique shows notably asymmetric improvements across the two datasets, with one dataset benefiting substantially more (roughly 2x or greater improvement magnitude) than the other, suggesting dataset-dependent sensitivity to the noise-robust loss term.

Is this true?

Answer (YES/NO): NO